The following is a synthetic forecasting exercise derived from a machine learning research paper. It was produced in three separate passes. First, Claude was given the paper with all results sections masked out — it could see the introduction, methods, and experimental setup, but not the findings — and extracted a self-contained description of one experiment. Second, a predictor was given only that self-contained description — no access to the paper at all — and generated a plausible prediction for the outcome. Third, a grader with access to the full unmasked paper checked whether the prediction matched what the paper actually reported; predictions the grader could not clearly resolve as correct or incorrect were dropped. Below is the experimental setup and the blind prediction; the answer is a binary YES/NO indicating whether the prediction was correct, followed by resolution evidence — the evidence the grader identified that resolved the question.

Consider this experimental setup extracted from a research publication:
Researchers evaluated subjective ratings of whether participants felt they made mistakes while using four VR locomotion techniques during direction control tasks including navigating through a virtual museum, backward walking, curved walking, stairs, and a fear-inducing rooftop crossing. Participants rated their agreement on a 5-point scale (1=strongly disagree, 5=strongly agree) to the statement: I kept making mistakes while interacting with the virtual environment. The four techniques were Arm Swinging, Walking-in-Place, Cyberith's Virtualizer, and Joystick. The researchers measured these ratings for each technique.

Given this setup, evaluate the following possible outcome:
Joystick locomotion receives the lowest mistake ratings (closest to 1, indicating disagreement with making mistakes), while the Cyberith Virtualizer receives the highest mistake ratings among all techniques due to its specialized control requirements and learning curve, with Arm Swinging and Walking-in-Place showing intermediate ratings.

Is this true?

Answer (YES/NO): NO